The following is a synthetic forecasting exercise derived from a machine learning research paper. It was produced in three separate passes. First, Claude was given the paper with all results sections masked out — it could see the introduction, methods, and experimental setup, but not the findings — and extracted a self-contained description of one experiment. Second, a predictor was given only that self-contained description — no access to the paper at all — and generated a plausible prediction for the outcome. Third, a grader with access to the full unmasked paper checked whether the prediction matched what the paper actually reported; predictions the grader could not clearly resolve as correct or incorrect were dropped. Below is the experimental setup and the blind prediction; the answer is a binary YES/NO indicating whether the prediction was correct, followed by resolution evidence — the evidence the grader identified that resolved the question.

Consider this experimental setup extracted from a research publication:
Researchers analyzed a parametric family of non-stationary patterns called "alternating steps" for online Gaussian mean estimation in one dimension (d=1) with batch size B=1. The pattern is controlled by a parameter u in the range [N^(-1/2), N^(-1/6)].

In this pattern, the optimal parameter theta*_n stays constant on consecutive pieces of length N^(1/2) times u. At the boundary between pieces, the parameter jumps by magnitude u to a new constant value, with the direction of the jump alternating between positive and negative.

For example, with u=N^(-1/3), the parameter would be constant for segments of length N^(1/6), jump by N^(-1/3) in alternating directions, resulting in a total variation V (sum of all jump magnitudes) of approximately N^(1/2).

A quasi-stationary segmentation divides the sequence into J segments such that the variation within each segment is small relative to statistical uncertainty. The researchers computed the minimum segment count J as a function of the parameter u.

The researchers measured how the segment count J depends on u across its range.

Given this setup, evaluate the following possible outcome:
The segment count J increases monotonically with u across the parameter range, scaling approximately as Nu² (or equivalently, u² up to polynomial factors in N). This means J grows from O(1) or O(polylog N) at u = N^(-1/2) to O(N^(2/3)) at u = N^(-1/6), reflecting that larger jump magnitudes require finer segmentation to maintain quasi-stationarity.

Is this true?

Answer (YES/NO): YES